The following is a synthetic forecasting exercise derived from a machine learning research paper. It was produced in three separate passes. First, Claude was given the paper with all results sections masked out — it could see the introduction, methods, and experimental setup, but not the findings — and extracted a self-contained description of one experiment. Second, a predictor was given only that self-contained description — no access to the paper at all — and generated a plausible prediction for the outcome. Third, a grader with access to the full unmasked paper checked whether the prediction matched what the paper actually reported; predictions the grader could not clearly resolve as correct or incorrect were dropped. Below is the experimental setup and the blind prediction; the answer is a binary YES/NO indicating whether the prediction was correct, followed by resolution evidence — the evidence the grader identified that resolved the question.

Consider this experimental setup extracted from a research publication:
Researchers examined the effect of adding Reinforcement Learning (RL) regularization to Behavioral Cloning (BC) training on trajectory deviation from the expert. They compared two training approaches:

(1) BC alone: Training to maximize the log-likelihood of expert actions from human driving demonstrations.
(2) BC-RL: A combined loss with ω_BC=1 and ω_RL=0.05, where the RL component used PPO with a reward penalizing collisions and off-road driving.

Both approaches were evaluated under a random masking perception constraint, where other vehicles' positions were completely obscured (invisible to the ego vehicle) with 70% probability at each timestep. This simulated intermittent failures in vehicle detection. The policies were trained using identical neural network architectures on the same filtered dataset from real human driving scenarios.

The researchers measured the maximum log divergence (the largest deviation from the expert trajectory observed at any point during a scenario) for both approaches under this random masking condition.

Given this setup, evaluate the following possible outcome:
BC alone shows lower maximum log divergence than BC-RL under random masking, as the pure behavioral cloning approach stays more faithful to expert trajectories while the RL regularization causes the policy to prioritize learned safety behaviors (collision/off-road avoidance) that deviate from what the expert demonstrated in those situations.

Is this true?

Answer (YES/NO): NO